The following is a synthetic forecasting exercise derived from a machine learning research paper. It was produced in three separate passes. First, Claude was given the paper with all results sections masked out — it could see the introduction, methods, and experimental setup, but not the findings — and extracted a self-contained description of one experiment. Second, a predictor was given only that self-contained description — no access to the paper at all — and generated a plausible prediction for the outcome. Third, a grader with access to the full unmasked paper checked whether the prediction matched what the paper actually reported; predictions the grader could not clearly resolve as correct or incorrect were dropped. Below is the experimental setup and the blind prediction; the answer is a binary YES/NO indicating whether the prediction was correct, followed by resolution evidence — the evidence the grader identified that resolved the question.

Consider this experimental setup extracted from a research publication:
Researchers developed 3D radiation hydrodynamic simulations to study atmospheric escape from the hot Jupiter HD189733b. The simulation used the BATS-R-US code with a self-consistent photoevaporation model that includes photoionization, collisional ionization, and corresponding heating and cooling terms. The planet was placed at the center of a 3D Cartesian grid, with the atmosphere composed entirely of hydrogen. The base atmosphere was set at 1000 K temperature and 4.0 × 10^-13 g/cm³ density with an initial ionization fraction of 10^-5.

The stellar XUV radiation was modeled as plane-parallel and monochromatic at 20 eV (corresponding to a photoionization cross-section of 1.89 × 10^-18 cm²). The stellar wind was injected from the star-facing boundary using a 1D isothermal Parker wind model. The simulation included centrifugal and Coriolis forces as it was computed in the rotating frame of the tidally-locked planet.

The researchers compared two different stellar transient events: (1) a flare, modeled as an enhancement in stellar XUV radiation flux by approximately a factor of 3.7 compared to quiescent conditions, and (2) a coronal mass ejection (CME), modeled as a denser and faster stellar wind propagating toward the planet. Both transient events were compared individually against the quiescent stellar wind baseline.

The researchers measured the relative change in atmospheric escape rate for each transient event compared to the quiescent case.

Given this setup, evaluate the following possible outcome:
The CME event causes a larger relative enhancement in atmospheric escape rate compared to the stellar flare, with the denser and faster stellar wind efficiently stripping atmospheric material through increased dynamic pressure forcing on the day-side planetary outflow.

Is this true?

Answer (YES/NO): YES